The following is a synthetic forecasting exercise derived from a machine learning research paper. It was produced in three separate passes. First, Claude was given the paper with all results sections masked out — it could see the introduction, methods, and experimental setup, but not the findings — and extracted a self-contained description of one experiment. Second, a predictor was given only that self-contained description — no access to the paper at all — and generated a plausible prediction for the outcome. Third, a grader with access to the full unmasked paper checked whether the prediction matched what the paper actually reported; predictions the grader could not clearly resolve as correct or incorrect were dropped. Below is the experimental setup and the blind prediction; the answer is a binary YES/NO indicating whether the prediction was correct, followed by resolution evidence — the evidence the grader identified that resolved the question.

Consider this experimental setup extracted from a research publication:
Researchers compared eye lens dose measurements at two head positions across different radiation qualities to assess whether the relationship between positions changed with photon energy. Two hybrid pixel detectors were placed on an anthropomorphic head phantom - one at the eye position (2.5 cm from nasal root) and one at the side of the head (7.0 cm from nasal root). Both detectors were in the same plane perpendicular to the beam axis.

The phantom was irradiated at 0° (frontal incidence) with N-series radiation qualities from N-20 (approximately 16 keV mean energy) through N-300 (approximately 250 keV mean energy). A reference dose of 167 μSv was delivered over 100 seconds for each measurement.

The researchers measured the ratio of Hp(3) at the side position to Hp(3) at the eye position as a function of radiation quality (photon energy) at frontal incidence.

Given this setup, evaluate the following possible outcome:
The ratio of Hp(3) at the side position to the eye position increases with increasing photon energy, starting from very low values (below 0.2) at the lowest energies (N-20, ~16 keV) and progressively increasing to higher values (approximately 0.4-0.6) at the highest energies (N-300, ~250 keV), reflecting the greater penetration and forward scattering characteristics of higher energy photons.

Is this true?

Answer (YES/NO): NO